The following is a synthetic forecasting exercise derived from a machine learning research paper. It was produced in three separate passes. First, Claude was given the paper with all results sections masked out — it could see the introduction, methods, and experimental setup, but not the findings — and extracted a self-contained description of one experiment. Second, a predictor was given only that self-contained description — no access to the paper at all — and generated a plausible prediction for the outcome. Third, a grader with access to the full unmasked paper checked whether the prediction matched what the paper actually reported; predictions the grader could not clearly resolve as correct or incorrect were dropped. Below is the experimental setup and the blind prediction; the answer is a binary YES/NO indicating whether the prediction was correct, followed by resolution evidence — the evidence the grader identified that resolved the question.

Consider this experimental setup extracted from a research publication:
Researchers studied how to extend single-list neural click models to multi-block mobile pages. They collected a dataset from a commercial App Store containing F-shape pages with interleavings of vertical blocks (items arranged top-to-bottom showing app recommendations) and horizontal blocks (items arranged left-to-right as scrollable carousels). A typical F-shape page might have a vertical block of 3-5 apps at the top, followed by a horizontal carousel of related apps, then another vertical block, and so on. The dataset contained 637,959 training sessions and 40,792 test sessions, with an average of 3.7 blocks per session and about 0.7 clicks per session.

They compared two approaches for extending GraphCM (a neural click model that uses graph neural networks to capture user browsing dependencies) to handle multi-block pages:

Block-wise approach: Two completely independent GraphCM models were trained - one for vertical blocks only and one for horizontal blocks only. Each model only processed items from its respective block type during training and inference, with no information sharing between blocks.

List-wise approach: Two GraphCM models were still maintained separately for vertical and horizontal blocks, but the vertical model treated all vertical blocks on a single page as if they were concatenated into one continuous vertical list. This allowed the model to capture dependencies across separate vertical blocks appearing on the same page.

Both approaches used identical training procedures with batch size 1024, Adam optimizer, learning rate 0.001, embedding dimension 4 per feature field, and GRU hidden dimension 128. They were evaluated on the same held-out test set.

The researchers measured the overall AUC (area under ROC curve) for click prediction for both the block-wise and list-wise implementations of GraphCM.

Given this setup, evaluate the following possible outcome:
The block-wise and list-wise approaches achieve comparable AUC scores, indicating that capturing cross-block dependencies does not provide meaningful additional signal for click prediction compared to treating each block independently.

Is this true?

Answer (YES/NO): NO